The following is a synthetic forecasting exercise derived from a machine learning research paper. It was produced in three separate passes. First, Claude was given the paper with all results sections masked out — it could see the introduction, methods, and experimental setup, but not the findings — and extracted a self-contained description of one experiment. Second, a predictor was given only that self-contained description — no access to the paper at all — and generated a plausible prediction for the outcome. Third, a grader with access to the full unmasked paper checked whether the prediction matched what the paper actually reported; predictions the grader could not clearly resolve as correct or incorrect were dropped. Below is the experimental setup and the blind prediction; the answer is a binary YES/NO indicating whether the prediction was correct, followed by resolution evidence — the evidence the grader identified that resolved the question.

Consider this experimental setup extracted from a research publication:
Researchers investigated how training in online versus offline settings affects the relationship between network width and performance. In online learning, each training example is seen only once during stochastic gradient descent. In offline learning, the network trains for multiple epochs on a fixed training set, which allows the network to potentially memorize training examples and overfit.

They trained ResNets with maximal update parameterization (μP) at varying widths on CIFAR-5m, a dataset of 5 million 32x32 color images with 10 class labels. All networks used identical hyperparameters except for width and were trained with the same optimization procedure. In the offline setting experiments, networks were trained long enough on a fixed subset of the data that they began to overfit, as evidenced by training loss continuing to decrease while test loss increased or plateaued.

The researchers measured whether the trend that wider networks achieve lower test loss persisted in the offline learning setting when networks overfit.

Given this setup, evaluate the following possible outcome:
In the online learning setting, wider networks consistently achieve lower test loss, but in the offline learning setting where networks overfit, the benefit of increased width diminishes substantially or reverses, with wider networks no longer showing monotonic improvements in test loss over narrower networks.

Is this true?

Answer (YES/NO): NO